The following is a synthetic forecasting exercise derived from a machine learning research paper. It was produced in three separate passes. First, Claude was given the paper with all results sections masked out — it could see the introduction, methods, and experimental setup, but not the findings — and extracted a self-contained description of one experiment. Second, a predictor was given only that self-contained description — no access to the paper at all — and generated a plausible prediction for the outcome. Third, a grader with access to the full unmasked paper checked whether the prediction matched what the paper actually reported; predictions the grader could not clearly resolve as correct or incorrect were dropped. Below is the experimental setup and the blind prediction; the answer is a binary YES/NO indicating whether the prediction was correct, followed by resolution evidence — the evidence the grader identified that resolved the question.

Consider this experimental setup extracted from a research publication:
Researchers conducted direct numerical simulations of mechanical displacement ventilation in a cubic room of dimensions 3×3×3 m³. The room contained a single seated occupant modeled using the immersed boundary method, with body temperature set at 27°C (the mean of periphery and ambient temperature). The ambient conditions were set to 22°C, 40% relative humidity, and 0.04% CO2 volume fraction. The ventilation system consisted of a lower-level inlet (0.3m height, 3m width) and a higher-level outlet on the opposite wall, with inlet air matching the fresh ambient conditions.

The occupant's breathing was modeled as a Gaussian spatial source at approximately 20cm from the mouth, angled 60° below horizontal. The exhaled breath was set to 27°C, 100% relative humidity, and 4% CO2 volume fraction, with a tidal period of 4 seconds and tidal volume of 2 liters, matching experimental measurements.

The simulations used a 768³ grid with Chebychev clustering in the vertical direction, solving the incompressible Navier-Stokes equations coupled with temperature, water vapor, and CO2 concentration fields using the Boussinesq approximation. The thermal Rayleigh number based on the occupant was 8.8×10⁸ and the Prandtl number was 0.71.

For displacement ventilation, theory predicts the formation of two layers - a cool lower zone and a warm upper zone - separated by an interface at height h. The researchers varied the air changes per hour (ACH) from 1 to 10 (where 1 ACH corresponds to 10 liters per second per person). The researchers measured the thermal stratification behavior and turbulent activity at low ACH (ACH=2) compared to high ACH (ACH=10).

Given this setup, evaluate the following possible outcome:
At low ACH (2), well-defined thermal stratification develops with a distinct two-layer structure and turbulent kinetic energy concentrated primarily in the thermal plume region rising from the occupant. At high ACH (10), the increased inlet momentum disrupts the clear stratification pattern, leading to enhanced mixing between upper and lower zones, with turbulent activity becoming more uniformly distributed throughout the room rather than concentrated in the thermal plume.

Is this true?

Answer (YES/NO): NO